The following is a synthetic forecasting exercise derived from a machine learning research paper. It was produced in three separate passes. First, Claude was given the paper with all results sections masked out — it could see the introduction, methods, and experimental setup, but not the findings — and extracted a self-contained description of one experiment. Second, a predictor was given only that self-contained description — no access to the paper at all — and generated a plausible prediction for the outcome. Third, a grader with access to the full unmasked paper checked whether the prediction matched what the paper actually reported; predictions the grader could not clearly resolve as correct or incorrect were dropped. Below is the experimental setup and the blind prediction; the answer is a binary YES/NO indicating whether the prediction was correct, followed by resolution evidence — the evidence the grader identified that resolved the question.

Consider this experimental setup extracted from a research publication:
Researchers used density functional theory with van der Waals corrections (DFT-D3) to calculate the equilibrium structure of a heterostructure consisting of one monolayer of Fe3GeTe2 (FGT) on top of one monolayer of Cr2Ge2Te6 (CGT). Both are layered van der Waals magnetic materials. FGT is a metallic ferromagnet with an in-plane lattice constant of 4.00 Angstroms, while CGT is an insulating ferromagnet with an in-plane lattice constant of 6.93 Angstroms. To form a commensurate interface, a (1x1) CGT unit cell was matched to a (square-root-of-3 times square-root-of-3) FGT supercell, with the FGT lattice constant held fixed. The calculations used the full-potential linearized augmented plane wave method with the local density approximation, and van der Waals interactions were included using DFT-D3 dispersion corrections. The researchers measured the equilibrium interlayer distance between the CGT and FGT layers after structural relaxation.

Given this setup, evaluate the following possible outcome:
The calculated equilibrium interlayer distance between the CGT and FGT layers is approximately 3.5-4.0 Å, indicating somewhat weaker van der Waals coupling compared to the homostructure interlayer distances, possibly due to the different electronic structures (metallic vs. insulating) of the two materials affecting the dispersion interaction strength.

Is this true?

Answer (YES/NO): YES